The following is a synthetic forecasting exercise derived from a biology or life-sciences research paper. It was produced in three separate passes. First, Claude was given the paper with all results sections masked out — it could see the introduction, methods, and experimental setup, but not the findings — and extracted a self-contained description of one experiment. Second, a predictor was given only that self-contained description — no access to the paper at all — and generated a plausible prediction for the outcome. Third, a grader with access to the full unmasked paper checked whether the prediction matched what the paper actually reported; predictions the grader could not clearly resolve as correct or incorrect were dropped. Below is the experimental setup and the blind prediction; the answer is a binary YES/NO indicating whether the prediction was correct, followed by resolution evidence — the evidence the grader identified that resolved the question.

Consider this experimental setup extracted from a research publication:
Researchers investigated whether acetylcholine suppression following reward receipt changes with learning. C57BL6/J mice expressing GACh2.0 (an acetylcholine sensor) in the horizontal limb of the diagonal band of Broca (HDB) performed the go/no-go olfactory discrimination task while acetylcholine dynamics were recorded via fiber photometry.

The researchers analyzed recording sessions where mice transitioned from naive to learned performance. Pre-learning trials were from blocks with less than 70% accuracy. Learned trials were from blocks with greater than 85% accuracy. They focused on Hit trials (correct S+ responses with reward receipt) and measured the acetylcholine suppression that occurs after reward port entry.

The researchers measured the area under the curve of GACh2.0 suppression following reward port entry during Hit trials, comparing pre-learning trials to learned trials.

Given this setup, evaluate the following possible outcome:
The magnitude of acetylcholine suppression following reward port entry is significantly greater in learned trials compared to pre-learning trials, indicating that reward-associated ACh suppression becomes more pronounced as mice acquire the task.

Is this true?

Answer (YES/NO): NO